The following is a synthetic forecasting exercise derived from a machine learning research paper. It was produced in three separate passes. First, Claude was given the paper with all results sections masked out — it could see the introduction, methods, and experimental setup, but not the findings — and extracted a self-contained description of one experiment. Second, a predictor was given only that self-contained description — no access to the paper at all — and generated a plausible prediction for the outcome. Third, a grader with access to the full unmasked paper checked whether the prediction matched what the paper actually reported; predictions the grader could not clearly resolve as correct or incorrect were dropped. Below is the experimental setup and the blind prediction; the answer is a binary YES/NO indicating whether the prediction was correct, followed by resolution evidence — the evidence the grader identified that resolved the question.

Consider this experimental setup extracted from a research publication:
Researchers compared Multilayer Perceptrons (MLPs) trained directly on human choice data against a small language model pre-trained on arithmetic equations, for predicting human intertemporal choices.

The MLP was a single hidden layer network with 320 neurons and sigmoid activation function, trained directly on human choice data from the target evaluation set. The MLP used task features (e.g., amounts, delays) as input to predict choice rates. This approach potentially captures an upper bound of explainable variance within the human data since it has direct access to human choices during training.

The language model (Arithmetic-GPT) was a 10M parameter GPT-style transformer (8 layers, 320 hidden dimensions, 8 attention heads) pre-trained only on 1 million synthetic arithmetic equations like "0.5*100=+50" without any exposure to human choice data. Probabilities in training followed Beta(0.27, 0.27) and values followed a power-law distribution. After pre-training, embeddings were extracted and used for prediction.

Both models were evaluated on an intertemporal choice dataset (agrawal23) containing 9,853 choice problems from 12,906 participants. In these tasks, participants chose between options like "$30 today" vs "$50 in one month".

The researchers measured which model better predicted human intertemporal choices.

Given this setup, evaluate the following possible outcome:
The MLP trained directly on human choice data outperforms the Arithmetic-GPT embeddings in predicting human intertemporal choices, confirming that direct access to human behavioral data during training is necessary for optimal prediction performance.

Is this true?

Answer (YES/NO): NO